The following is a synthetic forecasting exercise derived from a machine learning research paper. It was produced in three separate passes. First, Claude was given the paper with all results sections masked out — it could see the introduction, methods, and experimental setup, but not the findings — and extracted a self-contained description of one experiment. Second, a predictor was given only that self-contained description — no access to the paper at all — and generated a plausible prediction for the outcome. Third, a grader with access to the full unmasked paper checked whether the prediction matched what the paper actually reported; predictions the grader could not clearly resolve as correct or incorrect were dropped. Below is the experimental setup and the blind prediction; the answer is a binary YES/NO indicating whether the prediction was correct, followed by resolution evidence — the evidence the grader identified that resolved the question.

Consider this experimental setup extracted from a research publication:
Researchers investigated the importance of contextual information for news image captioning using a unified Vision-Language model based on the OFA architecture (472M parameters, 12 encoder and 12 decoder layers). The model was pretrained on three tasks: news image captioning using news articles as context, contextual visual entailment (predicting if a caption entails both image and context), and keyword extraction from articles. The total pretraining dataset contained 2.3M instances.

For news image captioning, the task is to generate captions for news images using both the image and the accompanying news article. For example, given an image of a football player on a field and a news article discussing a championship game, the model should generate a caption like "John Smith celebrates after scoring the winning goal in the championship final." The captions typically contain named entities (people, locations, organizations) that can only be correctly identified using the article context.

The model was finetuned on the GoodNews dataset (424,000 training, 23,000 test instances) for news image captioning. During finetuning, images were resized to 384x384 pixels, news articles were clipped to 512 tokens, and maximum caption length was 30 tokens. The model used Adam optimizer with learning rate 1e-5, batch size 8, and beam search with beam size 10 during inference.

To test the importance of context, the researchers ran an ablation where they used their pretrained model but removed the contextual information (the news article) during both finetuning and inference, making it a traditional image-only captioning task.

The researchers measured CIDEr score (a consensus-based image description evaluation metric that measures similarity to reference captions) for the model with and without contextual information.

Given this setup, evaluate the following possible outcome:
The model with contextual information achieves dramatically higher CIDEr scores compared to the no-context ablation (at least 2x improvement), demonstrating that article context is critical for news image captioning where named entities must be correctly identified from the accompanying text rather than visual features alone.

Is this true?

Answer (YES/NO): YES